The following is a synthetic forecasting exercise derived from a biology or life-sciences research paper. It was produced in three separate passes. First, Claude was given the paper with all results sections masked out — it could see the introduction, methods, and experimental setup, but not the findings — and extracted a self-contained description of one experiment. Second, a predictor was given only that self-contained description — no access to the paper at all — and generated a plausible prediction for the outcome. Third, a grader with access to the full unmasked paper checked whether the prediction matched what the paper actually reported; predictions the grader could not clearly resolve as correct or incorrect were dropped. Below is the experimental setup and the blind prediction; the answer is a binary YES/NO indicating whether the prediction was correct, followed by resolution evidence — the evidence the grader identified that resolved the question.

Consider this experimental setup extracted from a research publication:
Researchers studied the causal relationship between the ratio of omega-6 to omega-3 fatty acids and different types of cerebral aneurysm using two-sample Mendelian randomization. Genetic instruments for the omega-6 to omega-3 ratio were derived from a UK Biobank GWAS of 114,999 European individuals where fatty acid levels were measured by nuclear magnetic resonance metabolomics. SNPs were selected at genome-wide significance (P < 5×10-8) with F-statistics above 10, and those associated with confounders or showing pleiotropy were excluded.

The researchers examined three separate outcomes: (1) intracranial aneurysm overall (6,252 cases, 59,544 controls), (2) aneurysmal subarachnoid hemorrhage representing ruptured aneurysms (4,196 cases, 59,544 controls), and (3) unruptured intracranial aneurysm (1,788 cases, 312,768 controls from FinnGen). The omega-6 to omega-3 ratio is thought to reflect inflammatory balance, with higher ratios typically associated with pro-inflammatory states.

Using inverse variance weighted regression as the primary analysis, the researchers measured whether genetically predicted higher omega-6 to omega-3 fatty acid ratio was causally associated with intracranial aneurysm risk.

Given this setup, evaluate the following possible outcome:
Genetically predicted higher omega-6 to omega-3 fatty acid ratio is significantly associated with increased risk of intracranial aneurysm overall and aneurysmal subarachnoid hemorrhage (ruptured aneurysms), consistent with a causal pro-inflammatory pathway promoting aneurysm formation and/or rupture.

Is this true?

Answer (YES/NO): YES